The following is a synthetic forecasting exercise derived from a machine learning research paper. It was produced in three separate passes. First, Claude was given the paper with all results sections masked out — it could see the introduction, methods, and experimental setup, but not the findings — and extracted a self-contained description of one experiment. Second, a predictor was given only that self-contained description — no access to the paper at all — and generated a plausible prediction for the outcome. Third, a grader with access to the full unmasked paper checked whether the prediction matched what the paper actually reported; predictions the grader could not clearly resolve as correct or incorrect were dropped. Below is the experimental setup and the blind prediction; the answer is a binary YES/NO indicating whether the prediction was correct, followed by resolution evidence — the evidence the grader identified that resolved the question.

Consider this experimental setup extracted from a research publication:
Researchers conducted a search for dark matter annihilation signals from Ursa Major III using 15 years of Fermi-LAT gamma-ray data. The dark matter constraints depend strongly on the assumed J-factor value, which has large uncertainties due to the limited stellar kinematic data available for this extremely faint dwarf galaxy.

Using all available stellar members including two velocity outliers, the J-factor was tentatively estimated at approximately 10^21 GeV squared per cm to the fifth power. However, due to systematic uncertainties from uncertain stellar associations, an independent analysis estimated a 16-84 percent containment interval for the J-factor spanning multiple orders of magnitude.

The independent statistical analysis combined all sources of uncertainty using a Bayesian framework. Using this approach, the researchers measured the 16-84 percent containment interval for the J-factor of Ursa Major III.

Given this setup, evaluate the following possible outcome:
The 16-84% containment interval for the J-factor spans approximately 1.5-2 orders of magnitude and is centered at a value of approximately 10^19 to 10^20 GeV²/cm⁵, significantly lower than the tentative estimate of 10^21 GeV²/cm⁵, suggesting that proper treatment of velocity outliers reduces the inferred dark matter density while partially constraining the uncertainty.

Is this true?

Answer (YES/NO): NO